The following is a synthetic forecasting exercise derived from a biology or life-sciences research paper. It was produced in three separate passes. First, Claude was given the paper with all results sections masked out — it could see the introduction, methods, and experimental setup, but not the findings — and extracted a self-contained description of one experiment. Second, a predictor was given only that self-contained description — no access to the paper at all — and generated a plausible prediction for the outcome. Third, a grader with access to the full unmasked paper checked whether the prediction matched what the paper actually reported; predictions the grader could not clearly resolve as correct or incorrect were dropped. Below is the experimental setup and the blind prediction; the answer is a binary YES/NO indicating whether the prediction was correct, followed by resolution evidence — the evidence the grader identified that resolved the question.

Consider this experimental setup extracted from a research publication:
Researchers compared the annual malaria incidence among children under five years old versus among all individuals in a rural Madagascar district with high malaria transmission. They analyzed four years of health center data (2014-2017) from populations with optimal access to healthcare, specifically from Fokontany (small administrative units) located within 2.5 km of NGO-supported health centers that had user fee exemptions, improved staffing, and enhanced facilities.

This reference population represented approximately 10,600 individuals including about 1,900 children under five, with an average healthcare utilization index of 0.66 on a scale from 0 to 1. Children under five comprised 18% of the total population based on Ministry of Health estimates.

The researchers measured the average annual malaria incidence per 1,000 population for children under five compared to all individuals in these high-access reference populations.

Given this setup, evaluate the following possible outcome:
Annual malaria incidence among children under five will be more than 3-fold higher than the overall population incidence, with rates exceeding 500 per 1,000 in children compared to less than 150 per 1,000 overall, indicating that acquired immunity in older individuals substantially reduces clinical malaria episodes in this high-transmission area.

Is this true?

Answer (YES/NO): NO